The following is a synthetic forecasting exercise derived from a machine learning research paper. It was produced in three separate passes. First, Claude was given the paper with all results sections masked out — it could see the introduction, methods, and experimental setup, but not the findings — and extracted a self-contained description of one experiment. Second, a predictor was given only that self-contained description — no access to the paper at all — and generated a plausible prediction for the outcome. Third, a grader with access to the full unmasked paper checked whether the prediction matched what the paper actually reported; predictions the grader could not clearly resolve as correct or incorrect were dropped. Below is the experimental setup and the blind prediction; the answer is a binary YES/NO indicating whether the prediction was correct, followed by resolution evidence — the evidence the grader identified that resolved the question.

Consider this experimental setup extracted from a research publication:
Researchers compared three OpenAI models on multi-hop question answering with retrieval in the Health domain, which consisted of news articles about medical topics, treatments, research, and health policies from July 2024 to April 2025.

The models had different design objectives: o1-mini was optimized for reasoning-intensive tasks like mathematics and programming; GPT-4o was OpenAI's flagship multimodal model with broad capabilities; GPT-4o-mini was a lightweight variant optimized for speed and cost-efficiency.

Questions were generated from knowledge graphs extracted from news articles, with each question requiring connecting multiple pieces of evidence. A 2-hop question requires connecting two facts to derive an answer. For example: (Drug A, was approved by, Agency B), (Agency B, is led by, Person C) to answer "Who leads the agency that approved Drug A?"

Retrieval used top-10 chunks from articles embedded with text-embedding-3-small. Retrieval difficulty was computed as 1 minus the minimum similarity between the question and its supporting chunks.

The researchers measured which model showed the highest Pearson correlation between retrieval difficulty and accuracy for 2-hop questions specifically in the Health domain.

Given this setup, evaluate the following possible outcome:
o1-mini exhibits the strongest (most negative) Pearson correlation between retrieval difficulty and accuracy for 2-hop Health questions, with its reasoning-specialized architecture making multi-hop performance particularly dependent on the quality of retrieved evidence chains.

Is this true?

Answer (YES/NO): NO